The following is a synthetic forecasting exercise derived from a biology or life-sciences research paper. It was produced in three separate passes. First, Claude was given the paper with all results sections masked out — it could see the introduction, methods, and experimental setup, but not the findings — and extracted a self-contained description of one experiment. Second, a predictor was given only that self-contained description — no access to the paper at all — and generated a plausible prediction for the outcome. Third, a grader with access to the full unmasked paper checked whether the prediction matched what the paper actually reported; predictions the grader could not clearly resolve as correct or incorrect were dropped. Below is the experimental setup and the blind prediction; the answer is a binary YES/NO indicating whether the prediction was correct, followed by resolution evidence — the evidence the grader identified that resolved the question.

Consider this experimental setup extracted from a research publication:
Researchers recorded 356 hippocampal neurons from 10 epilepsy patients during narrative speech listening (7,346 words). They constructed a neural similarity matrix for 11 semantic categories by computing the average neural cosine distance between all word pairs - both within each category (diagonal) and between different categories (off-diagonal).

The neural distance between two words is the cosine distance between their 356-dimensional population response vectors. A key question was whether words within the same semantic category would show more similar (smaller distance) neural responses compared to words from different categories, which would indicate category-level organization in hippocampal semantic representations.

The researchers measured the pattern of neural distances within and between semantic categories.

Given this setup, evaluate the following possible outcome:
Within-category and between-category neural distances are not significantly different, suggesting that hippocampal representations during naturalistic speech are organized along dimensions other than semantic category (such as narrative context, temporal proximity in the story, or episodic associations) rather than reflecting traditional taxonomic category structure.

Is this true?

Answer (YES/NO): NO